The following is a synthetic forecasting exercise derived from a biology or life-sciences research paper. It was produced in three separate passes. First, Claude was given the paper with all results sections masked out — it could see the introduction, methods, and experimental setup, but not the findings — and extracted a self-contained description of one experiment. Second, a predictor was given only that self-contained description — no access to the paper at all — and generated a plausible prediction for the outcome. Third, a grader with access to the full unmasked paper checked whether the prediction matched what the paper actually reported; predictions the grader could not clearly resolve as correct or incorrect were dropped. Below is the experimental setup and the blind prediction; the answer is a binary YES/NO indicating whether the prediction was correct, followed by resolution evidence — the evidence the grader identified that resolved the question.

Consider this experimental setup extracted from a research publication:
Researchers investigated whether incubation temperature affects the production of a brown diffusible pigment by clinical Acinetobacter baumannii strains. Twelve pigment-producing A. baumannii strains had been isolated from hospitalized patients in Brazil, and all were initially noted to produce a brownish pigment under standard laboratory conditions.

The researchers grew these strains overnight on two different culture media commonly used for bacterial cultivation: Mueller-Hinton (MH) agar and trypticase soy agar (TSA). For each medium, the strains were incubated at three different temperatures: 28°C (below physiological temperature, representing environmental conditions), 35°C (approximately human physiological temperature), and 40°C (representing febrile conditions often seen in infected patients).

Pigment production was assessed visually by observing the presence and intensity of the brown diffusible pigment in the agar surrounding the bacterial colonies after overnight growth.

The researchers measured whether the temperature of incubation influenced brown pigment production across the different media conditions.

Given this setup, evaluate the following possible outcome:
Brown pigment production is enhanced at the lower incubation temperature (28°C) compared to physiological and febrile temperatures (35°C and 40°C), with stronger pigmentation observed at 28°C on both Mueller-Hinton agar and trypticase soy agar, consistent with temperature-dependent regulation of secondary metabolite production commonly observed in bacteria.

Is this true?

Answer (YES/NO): NO